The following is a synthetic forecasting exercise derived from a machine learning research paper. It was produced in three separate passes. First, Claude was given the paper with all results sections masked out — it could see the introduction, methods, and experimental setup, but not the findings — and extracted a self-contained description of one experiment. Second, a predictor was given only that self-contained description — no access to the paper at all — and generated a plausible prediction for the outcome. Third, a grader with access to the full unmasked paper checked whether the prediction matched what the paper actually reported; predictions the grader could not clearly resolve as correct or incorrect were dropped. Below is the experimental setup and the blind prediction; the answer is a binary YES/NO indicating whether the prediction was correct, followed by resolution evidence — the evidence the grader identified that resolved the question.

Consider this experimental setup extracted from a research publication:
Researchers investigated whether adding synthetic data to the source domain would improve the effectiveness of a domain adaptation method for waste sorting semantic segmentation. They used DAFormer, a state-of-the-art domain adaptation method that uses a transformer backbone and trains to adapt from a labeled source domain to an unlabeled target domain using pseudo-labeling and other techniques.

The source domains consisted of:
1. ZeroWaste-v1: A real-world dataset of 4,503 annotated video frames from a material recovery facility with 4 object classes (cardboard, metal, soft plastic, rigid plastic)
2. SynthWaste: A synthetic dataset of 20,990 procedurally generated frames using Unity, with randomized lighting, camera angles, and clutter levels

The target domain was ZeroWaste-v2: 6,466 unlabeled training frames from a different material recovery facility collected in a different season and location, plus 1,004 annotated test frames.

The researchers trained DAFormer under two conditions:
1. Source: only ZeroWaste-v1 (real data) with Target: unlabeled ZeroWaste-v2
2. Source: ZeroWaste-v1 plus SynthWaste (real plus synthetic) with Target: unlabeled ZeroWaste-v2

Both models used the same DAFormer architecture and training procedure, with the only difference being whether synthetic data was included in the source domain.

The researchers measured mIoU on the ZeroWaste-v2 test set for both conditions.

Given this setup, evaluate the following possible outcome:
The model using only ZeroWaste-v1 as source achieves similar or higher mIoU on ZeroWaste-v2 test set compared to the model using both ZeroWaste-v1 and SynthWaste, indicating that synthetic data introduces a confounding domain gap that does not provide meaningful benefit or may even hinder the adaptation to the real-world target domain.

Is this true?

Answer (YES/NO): YES